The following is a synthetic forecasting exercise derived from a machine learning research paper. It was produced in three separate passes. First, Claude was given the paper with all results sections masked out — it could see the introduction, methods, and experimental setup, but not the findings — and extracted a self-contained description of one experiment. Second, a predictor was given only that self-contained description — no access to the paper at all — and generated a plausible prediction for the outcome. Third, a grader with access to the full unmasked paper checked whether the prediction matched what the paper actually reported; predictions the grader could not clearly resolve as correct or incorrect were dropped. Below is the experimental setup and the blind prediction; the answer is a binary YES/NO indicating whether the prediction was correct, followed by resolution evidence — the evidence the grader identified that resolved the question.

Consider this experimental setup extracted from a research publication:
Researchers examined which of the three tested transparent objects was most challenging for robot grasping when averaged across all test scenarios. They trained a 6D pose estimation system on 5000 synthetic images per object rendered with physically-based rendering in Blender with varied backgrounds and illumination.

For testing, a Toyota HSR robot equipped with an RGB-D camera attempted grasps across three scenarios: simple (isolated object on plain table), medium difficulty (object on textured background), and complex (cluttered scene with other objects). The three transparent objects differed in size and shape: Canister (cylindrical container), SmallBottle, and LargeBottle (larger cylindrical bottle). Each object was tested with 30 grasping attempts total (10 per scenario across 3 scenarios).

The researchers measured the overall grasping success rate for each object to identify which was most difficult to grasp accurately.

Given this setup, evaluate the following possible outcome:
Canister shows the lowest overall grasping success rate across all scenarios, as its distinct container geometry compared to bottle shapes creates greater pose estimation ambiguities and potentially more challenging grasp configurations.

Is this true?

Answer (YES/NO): NO